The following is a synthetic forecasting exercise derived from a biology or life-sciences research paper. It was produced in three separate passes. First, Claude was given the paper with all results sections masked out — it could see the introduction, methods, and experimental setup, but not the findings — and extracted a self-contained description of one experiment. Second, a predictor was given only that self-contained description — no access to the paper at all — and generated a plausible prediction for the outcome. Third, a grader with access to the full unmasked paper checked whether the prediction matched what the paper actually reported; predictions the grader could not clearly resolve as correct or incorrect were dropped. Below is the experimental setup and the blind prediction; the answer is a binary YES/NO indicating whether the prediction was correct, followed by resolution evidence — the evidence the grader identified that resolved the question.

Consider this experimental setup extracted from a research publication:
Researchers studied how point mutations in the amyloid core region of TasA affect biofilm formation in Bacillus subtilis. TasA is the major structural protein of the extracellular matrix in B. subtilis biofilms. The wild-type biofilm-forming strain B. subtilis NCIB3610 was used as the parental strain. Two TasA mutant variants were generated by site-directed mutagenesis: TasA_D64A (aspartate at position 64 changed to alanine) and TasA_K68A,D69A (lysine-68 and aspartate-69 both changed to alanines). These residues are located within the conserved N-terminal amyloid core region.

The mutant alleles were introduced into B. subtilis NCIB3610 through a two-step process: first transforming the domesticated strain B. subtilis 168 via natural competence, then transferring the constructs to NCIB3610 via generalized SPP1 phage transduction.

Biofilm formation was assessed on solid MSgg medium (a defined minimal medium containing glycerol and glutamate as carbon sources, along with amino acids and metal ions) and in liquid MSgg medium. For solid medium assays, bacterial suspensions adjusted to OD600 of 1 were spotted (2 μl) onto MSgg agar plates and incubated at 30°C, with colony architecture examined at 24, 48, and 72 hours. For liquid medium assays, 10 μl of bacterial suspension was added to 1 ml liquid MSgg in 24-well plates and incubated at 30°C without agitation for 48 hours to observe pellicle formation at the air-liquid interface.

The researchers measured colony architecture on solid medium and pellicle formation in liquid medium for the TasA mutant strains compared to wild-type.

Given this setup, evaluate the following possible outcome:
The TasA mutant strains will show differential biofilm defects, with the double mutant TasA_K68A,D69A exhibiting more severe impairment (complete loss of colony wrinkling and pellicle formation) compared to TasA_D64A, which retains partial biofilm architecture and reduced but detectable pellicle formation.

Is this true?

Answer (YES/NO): NO